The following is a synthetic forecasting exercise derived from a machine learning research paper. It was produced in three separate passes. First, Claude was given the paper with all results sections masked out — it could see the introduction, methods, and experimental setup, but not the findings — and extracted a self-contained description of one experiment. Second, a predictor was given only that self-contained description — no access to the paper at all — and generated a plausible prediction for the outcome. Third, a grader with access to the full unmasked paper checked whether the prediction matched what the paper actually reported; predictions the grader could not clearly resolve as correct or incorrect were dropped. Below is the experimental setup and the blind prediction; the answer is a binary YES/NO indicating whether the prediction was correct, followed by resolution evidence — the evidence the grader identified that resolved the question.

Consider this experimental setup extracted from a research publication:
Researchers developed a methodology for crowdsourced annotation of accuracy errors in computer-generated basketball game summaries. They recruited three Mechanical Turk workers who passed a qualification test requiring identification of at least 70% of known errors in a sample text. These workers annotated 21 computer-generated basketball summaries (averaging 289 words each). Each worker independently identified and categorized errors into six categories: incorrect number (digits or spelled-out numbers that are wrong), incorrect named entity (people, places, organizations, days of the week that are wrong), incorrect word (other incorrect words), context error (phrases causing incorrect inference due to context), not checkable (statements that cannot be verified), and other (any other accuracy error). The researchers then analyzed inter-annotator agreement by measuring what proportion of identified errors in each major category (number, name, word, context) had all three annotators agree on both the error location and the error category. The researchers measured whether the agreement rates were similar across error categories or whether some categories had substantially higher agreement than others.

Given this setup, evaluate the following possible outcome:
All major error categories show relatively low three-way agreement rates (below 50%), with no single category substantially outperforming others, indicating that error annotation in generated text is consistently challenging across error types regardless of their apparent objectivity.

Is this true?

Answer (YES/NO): NO